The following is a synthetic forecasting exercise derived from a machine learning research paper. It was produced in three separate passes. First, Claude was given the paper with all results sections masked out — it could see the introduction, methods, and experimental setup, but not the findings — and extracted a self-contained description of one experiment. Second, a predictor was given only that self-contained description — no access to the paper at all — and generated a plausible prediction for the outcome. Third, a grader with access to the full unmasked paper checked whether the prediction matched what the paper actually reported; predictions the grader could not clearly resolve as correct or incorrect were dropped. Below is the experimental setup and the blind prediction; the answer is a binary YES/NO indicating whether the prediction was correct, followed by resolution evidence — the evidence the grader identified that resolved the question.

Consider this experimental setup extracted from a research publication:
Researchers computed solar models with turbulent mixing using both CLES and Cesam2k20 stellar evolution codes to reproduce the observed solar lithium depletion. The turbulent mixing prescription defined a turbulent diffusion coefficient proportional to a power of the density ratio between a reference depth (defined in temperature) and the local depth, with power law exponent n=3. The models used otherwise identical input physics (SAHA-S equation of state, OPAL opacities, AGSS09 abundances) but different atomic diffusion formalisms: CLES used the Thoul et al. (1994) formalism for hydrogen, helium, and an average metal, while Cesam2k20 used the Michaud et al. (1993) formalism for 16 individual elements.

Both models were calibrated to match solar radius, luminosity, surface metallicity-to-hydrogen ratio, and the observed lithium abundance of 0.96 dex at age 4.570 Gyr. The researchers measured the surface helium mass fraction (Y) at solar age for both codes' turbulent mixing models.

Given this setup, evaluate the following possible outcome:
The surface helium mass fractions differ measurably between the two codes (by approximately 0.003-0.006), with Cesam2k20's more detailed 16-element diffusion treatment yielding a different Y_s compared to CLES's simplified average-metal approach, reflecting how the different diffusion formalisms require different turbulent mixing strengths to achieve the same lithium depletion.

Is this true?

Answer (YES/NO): YES